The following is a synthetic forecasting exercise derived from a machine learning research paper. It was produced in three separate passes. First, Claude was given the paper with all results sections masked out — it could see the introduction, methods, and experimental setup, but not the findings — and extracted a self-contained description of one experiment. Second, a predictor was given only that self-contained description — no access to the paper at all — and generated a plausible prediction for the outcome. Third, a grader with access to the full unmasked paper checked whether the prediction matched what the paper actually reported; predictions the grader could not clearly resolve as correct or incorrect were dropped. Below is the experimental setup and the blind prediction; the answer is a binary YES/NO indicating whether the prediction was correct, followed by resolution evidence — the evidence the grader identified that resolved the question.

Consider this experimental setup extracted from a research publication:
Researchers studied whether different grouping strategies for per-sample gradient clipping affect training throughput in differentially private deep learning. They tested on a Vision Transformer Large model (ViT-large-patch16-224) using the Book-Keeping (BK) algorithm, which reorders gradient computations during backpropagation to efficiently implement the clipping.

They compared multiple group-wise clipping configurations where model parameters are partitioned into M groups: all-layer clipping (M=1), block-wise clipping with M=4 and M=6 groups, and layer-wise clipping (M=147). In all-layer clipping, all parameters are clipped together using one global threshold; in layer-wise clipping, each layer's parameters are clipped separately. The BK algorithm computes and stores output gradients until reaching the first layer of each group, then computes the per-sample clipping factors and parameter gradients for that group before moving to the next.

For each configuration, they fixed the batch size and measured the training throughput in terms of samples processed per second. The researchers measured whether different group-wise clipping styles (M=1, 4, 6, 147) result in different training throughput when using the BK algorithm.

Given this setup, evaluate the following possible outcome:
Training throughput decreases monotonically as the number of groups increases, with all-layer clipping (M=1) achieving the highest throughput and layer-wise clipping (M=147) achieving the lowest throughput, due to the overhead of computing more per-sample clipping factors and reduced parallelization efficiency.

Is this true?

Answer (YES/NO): NO